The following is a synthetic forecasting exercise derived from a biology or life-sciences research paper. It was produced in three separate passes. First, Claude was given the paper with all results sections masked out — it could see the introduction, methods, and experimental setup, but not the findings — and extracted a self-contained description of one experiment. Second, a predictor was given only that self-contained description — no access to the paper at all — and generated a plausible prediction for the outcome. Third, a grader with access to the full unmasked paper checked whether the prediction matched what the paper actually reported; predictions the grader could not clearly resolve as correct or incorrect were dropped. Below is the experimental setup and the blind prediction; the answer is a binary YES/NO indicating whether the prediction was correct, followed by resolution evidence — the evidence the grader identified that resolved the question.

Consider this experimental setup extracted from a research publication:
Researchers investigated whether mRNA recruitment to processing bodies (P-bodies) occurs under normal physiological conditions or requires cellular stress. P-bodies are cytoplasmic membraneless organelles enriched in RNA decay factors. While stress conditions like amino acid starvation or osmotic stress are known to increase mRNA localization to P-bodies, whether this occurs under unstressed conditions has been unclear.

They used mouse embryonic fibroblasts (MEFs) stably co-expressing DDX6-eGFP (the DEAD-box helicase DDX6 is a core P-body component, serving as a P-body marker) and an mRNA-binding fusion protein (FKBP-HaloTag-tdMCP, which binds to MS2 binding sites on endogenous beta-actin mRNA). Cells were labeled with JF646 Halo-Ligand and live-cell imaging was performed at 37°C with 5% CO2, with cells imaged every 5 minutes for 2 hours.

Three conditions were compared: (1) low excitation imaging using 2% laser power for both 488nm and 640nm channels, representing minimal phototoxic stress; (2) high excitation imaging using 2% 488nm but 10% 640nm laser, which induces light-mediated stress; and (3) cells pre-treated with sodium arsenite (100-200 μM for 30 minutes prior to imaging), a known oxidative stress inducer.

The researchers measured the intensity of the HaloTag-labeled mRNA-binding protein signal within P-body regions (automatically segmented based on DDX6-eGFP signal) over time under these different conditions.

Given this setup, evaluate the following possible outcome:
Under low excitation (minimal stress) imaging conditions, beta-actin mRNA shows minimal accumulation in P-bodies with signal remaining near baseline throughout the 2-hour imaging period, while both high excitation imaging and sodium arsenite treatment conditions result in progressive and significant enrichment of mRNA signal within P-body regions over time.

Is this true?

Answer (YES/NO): NO